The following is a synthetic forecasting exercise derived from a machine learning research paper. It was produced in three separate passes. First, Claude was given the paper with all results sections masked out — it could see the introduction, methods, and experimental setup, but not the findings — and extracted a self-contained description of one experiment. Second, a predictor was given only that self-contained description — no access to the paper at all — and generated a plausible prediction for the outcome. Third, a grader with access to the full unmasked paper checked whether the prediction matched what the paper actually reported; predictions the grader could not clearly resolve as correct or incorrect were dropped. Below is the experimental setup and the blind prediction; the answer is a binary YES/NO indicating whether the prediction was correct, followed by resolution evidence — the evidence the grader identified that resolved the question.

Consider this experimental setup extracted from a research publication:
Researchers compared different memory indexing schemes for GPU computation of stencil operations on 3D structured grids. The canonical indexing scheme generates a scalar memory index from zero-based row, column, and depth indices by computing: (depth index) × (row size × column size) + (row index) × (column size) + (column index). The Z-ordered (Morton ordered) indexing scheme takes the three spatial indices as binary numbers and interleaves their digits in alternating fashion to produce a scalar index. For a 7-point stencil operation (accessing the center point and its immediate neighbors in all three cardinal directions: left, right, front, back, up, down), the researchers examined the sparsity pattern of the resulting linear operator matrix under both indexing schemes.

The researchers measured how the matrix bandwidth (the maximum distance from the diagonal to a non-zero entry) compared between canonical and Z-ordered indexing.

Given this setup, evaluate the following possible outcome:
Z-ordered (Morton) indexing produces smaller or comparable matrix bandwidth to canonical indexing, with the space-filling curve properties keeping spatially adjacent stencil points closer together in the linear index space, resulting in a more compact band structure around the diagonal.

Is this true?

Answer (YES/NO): YES